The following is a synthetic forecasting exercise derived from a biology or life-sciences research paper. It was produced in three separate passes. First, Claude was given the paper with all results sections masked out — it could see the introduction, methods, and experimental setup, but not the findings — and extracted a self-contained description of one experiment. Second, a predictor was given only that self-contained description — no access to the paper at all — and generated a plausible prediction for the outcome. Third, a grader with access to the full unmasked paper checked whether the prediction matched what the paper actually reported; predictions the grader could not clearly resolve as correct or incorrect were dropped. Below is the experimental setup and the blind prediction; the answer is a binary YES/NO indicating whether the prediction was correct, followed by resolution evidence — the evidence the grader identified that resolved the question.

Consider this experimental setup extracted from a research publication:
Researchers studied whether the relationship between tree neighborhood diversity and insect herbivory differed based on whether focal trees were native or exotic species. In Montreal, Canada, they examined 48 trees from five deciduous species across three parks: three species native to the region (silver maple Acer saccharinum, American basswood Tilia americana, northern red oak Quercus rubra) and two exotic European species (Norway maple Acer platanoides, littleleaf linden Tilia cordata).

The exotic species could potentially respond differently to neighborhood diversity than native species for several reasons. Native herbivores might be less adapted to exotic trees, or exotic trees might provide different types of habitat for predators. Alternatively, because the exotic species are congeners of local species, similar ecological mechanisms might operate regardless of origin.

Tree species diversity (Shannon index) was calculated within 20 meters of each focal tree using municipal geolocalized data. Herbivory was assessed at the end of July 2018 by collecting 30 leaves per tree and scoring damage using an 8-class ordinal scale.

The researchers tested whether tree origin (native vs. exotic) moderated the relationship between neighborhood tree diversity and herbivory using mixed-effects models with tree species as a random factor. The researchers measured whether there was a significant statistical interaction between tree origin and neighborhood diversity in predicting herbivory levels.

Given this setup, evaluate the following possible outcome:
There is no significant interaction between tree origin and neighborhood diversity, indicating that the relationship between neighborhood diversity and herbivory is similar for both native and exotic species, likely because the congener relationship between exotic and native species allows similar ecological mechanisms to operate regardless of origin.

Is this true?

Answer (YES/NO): YES